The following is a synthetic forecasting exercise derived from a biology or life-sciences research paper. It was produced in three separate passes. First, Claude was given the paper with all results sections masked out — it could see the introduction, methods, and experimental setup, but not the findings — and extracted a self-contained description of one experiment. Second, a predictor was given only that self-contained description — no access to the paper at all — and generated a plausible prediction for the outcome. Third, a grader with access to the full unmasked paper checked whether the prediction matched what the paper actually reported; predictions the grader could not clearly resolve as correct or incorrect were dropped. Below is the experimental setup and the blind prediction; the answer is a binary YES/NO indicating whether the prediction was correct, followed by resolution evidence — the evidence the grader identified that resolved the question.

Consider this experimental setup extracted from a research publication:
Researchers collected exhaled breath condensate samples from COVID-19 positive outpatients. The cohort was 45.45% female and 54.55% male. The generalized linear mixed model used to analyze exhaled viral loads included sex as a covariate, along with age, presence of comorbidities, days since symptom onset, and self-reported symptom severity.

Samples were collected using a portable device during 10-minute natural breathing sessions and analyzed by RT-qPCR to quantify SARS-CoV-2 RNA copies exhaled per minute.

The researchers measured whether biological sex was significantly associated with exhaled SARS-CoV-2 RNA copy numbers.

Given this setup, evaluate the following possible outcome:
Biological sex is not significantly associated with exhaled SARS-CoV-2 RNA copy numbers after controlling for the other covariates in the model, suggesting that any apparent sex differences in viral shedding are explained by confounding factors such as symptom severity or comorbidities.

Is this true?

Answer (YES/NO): YES